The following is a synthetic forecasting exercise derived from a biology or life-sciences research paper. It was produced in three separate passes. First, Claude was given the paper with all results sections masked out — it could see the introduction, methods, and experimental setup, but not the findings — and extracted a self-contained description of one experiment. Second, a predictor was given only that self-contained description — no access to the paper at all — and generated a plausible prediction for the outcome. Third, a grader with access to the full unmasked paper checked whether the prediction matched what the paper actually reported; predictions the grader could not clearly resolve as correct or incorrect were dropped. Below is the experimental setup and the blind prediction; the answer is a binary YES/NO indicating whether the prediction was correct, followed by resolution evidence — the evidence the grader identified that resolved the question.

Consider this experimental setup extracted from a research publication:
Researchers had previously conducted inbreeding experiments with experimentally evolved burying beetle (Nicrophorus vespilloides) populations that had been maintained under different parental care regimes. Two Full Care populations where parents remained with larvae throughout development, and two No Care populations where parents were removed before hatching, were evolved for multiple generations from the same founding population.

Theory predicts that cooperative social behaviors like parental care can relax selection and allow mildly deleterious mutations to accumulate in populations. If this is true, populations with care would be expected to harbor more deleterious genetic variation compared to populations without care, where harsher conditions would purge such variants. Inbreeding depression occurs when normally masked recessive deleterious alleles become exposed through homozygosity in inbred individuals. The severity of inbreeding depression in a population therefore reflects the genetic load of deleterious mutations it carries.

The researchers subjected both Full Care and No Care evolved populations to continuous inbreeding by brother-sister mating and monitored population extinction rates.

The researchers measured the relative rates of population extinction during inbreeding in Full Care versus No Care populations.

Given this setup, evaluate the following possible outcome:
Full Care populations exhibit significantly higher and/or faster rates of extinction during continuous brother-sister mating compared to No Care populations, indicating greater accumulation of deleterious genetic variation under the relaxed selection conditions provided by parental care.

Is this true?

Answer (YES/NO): YES